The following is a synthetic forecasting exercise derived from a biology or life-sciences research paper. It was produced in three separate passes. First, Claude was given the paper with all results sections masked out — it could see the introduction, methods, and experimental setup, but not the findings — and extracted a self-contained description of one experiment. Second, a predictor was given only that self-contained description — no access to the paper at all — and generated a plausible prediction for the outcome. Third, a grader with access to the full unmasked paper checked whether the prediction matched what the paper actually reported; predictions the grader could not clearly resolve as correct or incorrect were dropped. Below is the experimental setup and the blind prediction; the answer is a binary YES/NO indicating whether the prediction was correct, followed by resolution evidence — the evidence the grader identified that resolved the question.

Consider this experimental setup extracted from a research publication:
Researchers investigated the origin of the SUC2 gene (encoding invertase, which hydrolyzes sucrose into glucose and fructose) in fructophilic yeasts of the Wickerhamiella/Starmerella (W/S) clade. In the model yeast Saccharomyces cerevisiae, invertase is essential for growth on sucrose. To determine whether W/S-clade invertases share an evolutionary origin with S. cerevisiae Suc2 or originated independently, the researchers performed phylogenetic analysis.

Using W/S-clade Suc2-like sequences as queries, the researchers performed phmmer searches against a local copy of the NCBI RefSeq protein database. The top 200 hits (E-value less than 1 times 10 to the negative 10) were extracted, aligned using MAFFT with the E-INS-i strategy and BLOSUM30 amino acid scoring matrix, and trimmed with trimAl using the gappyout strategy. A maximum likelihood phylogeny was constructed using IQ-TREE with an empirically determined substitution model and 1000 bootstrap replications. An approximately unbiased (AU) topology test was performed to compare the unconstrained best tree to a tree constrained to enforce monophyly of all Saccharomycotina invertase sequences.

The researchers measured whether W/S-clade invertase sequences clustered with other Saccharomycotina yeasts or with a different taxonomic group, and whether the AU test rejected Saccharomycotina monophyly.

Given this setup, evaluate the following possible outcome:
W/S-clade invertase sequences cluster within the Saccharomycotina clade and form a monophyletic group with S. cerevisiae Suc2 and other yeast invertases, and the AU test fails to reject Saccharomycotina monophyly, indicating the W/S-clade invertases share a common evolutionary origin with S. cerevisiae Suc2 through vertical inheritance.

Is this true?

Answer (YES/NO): NO